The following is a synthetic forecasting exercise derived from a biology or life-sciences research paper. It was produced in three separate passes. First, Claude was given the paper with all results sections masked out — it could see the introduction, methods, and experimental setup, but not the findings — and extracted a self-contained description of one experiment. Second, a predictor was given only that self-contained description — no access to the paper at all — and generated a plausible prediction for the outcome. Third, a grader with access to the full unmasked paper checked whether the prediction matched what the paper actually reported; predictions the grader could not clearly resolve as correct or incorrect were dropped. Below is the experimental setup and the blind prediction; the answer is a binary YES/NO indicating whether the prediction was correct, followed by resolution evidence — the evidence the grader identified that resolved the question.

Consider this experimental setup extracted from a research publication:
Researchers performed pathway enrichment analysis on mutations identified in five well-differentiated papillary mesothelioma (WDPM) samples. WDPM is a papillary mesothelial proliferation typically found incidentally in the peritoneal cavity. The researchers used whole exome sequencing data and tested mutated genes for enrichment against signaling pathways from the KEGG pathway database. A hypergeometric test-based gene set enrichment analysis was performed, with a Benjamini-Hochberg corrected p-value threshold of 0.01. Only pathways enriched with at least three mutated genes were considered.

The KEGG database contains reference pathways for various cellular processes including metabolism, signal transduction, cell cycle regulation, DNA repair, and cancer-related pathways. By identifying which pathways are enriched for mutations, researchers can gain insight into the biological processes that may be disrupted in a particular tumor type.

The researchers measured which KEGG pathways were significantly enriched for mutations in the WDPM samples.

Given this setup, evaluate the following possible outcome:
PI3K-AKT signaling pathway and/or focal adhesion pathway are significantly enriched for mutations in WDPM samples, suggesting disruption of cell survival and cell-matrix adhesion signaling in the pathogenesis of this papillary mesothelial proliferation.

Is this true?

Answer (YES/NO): YES